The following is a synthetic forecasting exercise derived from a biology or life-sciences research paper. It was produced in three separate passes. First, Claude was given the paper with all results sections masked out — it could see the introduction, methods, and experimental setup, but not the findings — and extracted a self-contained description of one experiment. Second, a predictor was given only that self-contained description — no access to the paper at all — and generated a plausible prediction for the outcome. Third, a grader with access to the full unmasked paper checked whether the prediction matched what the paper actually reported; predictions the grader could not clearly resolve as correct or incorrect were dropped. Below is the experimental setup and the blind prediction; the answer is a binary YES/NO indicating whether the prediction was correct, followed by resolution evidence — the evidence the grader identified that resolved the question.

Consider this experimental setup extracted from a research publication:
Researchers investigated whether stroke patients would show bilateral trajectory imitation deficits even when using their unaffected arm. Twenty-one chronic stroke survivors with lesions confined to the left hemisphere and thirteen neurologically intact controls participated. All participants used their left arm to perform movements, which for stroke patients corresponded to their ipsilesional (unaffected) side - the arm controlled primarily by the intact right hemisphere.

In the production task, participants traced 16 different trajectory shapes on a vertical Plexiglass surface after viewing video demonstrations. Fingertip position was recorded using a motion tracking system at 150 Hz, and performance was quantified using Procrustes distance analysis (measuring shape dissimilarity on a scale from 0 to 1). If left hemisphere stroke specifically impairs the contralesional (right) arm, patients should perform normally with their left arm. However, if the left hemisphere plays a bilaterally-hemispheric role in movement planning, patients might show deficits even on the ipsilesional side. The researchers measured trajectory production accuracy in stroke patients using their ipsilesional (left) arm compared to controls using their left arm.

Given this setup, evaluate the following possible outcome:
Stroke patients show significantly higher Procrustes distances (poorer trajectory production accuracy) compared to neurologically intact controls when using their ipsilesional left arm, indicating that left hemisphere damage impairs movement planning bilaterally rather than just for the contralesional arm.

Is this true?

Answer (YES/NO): YES